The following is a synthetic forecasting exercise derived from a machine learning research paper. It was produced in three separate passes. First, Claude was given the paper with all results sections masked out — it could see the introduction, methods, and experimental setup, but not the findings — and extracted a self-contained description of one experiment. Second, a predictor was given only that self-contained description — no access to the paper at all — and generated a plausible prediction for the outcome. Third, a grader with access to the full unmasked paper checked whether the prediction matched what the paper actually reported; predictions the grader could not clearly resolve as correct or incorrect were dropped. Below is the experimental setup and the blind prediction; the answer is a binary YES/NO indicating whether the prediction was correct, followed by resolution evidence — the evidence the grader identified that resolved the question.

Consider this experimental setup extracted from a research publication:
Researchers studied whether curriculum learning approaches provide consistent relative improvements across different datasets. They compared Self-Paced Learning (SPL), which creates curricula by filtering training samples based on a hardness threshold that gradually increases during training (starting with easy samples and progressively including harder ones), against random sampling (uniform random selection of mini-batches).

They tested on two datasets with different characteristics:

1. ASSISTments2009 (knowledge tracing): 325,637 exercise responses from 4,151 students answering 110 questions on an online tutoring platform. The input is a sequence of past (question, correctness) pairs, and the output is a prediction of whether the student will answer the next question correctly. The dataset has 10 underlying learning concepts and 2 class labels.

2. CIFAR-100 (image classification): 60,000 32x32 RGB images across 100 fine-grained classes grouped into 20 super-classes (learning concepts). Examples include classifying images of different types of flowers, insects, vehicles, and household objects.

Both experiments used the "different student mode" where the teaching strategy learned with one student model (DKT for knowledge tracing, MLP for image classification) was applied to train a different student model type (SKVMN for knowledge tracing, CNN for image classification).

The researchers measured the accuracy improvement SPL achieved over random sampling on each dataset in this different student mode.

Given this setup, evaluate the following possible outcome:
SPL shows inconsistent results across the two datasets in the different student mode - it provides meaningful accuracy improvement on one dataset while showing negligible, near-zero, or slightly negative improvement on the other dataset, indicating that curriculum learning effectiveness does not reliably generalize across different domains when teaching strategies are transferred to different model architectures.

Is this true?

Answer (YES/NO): NO